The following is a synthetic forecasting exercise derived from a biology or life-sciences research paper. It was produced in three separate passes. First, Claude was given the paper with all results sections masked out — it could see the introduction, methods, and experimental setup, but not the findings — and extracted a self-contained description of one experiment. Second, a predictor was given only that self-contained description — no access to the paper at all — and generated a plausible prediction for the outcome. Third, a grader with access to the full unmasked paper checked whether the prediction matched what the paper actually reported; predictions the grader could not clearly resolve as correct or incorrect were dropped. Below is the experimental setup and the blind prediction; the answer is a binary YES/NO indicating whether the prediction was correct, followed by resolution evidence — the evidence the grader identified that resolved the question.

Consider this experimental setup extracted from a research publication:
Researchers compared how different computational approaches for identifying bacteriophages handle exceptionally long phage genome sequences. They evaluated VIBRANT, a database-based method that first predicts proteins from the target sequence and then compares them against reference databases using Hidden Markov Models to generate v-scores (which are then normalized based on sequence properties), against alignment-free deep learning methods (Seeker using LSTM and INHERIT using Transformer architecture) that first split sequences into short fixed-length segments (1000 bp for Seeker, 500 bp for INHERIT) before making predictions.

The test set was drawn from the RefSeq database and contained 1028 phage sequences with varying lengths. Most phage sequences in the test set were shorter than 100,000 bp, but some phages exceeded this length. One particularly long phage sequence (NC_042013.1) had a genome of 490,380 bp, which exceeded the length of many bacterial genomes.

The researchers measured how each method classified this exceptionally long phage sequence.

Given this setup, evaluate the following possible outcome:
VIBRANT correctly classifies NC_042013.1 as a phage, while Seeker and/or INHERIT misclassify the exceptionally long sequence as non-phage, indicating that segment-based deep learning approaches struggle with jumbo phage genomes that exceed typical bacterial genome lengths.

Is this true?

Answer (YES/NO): NO